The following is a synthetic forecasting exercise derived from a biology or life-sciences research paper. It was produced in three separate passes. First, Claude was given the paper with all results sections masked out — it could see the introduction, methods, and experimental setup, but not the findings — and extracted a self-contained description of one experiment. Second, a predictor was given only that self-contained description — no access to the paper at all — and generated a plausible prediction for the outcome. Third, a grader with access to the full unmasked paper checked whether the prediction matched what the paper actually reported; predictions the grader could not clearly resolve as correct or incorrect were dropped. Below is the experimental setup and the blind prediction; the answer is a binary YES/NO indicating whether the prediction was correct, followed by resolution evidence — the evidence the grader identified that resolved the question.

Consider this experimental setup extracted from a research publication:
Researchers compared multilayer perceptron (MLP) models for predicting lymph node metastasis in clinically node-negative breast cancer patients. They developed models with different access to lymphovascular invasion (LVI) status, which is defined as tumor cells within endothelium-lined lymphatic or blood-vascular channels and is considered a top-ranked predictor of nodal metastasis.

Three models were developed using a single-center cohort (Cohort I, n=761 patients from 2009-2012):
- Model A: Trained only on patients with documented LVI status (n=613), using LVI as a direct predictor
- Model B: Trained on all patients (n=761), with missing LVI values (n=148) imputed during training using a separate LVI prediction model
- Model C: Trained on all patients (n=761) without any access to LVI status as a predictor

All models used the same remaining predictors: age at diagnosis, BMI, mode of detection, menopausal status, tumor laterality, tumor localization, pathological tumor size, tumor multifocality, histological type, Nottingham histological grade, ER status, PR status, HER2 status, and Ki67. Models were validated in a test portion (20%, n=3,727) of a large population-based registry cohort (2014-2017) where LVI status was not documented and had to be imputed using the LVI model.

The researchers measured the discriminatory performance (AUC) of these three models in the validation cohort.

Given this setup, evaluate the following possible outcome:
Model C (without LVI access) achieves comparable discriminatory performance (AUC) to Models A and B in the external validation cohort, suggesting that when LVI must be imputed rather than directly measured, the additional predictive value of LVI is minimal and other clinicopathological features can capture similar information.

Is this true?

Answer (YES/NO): YES